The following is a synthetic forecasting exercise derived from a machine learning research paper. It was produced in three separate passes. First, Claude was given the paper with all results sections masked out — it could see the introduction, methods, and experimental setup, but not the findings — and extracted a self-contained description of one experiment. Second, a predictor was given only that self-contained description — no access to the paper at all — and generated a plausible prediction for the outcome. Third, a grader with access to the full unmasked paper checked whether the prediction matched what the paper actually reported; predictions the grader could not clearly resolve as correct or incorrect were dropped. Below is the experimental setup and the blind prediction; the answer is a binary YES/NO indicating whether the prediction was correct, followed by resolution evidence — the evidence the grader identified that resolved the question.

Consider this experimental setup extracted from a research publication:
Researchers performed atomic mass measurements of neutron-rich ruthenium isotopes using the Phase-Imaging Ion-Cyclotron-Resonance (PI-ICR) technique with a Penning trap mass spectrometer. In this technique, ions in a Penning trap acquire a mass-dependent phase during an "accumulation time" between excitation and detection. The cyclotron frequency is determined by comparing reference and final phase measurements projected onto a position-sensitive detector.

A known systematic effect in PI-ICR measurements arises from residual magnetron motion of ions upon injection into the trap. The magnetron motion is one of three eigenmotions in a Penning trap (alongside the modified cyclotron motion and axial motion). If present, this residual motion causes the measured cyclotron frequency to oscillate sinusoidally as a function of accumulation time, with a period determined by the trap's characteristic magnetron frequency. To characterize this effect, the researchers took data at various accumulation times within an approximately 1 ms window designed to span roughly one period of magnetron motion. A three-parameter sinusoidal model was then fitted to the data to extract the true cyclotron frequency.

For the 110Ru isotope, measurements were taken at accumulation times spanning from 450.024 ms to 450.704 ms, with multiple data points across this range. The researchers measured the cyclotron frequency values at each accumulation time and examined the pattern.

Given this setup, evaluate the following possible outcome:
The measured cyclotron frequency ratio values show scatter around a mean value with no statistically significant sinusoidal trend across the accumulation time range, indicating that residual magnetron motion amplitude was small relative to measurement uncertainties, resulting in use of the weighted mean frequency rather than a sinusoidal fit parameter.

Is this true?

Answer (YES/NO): NO